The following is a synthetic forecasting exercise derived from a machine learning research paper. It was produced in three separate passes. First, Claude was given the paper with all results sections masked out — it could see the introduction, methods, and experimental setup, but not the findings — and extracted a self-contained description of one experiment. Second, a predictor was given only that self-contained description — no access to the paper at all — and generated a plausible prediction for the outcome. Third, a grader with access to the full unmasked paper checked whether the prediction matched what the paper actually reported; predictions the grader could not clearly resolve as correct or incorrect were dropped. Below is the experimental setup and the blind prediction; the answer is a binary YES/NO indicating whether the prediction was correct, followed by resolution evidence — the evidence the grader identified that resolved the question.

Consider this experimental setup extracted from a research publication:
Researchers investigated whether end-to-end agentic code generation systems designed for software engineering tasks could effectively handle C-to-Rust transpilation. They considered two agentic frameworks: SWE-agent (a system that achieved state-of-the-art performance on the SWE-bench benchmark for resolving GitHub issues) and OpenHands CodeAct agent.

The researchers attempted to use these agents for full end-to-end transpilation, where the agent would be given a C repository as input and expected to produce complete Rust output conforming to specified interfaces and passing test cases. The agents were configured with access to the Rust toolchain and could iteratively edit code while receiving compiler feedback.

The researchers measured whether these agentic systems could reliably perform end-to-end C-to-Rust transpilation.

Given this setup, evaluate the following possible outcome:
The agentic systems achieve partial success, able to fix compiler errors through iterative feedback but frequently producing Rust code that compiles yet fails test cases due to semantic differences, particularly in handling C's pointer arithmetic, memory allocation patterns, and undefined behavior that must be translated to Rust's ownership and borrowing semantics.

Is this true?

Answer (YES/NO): NO